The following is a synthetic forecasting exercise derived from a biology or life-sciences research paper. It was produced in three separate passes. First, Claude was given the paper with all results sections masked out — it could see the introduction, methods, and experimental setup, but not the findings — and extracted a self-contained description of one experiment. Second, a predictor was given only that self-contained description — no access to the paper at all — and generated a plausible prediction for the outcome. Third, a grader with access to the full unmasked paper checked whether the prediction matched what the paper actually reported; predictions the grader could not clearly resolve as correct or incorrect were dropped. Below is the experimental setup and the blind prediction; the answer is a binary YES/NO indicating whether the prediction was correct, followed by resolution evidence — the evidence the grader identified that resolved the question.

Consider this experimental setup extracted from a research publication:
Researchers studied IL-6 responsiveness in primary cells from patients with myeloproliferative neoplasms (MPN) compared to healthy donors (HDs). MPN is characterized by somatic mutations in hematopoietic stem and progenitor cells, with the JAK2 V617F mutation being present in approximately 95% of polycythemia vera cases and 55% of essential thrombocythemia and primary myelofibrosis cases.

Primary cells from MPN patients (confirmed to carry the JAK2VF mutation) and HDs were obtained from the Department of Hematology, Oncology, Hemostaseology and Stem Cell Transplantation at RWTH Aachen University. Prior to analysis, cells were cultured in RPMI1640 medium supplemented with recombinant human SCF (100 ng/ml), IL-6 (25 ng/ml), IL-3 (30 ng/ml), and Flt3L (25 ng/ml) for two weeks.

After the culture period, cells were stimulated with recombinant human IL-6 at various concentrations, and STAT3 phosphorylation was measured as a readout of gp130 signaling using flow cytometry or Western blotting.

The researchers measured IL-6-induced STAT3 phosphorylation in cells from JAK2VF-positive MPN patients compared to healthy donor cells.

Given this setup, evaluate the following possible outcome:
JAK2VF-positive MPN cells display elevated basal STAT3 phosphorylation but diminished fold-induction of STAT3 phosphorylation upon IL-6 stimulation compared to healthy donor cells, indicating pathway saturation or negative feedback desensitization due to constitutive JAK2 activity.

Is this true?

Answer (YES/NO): NO